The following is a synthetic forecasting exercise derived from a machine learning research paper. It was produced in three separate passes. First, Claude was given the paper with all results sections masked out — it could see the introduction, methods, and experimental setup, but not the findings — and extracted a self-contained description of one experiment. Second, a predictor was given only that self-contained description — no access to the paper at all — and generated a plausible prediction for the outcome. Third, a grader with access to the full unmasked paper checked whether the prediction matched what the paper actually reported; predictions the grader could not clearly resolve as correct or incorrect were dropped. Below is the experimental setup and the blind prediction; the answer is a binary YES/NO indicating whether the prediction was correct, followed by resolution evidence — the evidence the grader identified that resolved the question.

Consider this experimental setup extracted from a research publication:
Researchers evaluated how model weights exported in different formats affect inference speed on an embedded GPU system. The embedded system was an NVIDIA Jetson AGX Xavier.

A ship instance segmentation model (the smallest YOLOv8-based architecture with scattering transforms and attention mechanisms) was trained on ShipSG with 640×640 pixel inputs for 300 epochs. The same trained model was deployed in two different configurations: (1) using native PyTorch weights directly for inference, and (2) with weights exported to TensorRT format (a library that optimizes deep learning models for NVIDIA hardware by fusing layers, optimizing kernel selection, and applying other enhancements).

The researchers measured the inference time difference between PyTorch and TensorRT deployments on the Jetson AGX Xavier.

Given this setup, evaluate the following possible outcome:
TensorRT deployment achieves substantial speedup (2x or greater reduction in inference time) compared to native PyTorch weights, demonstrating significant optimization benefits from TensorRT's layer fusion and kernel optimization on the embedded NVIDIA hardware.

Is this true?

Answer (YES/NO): NO